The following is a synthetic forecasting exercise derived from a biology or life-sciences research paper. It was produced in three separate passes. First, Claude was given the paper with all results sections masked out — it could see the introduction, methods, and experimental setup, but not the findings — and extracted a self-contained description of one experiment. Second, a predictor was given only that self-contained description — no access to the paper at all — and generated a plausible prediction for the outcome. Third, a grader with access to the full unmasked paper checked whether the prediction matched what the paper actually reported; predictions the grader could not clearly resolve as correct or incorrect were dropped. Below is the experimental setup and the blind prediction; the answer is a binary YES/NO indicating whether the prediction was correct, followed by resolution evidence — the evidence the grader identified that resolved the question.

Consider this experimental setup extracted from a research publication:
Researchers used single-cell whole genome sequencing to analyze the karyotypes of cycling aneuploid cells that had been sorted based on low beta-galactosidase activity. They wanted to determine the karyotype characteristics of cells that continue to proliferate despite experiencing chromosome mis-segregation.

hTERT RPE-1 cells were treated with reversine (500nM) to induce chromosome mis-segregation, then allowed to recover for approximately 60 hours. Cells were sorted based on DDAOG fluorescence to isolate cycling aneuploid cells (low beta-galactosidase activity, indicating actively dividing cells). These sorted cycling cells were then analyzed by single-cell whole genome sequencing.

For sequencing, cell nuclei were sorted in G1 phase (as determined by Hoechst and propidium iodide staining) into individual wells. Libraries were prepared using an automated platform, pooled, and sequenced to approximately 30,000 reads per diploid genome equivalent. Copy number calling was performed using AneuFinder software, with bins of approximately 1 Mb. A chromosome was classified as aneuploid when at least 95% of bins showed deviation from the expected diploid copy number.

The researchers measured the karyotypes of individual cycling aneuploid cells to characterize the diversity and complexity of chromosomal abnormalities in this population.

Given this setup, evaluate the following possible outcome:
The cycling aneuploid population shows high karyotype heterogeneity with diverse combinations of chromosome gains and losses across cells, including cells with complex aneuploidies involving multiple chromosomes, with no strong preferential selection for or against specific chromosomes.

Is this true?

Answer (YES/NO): NO